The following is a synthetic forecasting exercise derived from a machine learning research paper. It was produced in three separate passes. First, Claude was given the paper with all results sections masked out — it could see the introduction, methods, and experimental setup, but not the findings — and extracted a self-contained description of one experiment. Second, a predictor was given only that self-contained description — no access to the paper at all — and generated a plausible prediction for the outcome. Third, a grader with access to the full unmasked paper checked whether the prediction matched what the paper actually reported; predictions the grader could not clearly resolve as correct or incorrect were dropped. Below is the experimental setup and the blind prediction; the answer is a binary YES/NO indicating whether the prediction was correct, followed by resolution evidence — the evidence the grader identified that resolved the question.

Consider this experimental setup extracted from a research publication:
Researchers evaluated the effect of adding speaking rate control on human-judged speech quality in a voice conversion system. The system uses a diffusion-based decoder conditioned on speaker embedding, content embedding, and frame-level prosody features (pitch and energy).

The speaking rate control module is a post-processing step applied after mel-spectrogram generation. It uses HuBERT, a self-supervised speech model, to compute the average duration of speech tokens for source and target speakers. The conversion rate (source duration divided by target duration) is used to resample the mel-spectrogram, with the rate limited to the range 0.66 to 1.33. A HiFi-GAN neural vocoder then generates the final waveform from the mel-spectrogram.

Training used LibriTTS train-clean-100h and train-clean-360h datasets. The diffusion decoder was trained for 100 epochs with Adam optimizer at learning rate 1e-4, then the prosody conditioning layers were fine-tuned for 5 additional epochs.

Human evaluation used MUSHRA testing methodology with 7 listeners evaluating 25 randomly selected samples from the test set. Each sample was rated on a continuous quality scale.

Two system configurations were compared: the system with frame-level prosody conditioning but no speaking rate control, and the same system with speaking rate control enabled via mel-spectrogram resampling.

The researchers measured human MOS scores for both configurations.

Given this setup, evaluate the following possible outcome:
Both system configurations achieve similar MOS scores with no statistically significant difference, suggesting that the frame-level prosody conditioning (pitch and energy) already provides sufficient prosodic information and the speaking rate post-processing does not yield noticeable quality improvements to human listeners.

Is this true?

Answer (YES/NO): NO